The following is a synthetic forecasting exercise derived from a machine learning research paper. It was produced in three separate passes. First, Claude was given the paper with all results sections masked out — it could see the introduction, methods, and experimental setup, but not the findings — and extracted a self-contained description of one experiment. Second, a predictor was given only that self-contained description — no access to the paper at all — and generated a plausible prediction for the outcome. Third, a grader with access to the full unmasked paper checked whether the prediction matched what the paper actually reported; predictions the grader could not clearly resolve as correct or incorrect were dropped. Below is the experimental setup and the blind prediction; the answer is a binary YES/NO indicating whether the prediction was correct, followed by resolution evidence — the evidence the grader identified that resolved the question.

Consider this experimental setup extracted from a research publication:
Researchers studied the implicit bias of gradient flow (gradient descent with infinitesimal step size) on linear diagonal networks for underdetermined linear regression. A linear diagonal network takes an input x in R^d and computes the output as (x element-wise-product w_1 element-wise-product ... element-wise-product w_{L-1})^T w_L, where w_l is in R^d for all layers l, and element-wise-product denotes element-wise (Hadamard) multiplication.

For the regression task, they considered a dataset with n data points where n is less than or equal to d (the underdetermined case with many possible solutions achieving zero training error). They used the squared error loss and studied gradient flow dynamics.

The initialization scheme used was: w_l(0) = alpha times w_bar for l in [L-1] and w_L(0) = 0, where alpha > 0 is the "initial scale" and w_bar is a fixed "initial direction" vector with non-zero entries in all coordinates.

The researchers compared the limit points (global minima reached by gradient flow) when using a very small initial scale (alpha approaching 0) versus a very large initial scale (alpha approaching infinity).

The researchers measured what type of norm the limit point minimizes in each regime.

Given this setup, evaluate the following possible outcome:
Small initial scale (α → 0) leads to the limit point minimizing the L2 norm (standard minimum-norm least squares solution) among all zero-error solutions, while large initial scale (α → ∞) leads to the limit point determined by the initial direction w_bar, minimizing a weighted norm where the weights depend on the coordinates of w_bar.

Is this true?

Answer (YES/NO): NO